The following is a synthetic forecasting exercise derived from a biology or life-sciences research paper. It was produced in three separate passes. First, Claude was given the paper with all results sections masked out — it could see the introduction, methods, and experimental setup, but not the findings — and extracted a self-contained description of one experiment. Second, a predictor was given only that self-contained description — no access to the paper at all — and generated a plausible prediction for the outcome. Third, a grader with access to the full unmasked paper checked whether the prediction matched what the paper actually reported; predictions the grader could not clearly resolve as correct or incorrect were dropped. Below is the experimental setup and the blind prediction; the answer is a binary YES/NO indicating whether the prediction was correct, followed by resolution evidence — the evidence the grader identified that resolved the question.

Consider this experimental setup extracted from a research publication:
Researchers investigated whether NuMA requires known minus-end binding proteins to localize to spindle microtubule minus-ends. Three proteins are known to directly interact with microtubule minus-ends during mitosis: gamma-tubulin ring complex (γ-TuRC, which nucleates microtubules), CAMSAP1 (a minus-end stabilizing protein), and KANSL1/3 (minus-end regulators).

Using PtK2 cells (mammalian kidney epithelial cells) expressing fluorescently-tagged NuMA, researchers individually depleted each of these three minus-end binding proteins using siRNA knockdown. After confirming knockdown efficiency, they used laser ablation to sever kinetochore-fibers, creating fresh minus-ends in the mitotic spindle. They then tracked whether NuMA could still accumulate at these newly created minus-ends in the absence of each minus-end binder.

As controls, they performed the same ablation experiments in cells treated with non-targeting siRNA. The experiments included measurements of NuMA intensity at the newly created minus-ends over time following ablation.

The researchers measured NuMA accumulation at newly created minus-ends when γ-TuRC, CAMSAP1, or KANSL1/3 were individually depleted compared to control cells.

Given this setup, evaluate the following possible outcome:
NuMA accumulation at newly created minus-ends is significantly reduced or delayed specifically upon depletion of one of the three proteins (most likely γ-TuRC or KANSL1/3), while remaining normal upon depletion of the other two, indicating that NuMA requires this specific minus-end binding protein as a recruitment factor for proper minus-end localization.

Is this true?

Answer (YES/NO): NO